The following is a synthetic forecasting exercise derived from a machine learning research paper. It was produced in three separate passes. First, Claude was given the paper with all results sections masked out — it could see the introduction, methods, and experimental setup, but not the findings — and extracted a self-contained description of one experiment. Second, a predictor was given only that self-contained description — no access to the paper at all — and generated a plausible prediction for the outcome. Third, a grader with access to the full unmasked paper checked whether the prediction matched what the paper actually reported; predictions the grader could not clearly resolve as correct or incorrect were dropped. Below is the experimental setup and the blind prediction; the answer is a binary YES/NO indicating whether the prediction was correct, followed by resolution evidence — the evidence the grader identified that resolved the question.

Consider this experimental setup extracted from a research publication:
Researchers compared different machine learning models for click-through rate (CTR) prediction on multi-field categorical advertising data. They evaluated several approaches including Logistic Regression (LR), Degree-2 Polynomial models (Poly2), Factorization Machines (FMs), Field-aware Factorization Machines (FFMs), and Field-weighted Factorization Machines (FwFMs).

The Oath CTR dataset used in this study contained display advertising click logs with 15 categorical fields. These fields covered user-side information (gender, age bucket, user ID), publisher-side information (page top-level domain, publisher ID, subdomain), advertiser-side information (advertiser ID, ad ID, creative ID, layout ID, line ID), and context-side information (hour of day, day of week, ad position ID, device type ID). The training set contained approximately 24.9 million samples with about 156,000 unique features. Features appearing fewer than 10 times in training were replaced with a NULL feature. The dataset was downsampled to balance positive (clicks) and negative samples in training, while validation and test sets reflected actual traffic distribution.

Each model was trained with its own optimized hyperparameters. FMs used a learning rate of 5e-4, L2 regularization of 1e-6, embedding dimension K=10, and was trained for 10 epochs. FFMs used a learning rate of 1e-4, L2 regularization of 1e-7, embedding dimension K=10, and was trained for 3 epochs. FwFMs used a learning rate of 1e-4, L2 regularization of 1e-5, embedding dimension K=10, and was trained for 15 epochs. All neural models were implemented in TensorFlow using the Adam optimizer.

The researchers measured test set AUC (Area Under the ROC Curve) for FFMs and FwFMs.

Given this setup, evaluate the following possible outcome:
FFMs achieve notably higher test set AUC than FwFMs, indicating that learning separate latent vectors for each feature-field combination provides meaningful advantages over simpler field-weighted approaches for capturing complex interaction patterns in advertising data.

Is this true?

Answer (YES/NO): NO